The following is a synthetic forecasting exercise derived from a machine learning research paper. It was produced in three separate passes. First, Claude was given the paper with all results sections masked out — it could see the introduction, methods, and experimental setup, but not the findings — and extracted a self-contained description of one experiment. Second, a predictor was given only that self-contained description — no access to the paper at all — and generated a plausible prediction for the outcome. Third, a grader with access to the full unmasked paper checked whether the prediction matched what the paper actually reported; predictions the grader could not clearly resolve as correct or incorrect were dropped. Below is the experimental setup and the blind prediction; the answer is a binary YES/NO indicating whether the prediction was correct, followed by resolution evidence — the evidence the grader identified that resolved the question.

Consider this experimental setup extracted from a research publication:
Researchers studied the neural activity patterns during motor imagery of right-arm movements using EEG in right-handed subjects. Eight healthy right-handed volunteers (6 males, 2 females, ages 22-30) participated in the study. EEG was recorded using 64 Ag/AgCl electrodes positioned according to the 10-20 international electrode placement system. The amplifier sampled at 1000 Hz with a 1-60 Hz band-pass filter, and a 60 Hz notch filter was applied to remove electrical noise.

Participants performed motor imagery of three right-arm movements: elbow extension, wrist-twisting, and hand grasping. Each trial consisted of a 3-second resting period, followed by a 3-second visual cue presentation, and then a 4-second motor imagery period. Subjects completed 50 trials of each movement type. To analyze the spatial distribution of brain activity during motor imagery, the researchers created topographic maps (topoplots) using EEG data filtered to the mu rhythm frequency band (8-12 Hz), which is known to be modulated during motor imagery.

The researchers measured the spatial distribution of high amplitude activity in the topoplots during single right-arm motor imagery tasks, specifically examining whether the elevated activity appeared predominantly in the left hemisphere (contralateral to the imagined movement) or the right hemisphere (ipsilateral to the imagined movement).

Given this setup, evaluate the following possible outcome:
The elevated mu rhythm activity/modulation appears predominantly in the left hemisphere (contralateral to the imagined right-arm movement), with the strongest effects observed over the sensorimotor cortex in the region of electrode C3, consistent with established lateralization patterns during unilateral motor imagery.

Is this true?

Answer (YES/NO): YES